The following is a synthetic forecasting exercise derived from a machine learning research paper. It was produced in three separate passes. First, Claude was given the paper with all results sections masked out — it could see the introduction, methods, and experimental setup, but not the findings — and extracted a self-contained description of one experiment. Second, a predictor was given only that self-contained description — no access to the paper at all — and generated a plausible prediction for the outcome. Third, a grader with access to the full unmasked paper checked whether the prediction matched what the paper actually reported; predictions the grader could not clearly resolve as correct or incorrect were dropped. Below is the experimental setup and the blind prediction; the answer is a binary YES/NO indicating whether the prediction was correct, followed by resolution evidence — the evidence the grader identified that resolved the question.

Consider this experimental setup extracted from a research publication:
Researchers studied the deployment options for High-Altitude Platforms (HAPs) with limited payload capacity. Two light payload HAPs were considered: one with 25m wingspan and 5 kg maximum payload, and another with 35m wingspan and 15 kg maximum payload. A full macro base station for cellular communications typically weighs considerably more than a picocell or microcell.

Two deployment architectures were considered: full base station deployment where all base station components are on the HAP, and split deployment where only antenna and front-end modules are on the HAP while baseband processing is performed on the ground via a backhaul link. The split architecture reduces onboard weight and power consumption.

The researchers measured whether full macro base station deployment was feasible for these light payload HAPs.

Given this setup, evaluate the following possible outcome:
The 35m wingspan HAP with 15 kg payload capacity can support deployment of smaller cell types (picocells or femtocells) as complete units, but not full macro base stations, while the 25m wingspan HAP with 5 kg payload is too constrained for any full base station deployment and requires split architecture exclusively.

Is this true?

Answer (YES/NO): NO